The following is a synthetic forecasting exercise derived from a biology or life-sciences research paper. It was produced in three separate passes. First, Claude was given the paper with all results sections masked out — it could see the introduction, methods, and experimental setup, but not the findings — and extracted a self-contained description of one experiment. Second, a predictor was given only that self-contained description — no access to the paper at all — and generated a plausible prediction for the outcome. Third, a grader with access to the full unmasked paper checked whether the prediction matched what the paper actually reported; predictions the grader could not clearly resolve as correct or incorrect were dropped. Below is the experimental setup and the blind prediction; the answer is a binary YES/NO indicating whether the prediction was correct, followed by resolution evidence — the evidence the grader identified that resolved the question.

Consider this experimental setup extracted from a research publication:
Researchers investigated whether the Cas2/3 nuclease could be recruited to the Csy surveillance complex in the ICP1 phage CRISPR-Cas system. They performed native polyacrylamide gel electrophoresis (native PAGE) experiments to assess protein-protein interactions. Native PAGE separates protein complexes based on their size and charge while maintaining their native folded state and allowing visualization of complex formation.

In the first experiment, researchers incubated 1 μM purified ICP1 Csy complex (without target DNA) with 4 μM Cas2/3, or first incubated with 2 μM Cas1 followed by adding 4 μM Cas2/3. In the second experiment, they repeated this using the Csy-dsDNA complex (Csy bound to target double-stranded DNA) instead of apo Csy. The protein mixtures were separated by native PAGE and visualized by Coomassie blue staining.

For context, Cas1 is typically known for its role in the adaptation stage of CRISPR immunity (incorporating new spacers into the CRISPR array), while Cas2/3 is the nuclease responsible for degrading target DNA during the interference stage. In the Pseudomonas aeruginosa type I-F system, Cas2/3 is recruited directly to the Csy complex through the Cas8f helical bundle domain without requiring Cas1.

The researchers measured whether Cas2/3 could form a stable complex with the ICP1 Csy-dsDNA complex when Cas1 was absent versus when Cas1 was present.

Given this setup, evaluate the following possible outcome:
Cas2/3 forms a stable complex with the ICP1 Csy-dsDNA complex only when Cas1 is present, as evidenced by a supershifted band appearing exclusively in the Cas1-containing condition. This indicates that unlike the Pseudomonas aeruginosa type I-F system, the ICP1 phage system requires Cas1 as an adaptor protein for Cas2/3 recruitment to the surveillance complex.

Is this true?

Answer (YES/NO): YES